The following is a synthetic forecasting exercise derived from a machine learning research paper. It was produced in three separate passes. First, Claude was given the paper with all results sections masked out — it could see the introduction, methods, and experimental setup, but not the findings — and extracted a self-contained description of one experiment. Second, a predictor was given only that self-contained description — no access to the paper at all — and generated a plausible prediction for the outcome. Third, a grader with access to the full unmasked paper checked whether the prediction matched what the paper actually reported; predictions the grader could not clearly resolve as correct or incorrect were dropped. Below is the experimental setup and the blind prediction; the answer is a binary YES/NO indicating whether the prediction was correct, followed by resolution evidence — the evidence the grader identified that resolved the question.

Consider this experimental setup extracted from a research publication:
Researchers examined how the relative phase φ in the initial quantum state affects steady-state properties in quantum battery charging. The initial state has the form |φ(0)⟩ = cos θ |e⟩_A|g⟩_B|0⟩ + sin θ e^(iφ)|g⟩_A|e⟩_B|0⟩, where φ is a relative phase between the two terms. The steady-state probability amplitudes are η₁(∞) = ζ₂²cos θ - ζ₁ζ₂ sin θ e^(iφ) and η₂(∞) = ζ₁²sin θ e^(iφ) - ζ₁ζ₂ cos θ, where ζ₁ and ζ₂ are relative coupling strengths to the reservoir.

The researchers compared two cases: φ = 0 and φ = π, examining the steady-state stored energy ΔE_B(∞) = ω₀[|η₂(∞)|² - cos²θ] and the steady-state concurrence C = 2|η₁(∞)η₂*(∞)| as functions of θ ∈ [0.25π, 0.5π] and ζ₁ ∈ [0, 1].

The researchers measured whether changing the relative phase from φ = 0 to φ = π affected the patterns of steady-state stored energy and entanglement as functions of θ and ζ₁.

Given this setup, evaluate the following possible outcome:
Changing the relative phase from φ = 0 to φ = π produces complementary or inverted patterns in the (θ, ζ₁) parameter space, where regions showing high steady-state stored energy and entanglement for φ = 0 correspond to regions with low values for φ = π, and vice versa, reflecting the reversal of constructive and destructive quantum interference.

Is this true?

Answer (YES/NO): NO